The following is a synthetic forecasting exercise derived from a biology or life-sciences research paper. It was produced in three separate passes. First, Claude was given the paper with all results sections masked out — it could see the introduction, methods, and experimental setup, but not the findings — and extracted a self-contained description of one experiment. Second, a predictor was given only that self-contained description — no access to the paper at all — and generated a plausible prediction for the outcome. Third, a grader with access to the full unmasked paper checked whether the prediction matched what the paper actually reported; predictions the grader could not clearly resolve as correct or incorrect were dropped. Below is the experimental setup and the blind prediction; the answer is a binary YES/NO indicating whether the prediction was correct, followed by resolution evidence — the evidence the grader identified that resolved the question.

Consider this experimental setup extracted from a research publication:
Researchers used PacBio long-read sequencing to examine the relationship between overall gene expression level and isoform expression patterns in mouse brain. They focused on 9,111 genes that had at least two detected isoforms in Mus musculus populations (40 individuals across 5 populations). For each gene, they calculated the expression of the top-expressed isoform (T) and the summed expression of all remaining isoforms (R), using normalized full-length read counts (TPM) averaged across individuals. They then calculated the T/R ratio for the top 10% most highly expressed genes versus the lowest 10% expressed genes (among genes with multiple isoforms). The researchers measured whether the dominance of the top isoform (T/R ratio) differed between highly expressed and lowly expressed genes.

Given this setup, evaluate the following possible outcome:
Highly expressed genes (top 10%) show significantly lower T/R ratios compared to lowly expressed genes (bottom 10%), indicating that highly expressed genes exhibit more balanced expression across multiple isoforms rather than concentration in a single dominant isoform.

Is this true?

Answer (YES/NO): NO